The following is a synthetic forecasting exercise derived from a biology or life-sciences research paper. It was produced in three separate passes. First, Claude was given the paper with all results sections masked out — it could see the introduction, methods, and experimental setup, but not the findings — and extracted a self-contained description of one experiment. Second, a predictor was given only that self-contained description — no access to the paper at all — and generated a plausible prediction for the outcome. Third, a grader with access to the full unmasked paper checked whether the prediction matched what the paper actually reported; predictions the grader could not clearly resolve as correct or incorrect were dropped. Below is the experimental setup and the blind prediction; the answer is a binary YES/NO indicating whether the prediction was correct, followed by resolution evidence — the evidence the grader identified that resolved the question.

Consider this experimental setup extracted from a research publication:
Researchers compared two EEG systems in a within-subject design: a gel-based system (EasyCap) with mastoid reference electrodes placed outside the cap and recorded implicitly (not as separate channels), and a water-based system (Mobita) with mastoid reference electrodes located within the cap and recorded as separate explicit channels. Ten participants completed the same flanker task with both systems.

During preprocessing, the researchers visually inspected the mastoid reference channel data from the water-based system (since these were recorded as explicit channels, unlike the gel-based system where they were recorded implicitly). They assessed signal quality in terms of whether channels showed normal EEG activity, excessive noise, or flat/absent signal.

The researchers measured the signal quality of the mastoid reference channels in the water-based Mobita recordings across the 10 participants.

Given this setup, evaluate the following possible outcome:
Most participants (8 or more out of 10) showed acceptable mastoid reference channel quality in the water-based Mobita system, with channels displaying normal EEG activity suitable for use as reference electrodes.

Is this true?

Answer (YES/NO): NO